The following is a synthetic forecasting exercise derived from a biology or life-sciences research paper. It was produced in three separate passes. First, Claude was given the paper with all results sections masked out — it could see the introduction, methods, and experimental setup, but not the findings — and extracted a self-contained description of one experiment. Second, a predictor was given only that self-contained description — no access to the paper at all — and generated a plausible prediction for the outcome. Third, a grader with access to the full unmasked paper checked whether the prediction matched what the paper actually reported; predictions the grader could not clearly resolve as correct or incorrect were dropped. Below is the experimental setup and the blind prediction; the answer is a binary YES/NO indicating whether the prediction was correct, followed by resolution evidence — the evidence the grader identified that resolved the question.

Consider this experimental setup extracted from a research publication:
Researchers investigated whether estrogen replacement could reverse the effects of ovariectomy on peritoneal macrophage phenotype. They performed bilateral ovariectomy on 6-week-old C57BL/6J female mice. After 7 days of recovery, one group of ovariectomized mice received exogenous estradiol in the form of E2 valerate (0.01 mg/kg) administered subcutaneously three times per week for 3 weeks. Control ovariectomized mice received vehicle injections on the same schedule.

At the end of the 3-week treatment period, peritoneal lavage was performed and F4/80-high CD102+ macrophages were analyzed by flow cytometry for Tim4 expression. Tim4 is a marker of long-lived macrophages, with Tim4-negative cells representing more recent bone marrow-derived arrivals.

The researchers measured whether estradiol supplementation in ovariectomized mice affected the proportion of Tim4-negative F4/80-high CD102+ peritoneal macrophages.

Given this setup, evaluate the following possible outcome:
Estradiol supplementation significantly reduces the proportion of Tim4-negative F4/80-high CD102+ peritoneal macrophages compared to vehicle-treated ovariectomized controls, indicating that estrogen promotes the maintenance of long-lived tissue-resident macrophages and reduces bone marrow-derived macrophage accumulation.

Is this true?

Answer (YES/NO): NO